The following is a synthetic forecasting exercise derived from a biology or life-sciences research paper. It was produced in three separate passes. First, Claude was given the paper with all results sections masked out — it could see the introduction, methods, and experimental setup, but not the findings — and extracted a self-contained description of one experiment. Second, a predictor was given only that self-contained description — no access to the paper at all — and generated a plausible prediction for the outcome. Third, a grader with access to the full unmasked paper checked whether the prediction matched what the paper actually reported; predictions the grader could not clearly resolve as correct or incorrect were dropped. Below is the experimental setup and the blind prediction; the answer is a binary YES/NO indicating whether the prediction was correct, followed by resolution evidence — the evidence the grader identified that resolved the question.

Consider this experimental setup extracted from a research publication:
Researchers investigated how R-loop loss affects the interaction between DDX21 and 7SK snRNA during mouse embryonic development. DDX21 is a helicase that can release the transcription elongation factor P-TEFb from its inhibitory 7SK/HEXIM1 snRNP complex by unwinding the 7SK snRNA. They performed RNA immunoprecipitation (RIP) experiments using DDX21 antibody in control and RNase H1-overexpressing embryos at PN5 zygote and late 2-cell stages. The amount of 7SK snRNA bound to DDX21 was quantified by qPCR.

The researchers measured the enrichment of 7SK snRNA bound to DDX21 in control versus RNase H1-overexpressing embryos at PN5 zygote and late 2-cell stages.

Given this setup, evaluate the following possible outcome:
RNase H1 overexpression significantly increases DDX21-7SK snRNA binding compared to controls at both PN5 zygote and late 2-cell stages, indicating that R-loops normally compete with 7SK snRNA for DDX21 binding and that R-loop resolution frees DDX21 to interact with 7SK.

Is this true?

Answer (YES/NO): NO